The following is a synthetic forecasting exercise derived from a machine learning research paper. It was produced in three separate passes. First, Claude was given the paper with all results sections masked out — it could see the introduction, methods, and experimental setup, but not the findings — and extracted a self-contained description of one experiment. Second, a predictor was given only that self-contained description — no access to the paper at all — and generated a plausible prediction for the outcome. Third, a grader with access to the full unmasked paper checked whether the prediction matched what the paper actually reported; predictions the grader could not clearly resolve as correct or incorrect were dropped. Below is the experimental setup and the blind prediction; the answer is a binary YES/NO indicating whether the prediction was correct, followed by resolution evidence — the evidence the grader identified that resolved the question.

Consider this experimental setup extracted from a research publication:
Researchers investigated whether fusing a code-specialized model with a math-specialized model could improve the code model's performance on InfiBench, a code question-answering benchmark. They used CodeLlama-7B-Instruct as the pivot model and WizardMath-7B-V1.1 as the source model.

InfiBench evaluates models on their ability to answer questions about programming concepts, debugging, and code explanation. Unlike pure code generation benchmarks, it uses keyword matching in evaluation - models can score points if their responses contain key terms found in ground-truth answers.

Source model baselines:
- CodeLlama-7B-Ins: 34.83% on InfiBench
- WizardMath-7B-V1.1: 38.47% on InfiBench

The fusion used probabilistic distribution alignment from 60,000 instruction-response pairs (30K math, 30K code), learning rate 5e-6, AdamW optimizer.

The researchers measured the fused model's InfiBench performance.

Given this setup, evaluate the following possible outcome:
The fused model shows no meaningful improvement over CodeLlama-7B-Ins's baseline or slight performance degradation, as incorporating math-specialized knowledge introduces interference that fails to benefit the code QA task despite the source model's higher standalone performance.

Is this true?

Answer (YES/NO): YES